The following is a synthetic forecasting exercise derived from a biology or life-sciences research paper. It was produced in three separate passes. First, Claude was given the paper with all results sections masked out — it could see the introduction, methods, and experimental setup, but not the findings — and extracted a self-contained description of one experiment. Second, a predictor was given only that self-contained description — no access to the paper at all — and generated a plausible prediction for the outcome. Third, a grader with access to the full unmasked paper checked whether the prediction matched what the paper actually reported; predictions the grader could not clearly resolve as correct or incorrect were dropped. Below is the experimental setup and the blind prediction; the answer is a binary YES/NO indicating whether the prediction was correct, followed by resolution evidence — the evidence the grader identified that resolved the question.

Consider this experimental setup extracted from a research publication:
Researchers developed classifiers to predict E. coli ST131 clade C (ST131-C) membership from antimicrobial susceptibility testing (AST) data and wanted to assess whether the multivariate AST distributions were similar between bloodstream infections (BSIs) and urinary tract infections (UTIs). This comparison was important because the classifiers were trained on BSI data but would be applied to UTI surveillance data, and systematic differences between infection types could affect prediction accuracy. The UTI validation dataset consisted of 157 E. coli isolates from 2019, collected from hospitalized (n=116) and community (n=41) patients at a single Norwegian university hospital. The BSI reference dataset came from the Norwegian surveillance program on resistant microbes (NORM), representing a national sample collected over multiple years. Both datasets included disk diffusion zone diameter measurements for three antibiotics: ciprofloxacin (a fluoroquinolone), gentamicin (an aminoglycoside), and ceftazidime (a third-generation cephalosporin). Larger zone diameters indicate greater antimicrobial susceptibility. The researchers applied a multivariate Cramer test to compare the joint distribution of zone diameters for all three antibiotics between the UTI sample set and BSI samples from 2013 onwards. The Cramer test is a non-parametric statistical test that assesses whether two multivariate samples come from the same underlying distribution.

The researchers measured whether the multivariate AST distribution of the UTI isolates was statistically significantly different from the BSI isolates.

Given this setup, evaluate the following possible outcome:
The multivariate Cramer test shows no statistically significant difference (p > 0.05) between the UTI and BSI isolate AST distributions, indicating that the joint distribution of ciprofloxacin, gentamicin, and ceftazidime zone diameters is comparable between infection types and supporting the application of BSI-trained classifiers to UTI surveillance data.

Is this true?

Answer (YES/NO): NO